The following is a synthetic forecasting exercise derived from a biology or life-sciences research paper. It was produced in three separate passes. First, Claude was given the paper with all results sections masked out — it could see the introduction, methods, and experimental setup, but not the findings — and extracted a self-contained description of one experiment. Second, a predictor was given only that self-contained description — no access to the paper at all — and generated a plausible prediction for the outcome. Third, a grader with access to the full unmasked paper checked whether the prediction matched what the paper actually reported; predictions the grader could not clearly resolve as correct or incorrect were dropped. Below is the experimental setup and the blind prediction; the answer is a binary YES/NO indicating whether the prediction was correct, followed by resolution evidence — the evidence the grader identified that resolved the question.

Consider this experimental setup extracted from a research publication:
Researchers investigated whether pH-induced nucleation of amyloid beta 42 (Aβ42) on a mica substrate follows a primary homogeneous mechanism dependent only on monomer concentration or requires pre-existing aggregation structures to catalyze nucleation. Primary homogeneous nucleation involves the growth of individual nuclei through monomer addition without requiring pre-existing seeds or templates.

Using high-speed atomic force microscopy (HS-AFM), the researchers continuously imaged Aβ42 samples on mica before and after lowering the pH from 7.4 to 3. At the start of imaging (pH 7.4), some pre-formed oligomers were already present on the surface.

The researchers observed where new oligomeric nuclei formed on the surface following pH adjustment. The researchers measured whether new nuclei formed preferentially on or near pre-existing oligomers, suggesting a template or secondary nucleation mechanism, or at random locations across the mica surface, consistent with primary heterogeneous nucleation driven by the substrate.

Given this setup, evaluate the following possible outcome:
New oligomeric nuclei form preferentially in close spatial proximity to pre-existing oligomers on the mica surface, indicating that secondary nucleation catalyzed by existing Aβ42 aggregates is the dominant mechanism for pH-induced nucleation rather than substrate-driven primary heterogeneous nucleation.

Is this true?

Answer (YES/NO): NO